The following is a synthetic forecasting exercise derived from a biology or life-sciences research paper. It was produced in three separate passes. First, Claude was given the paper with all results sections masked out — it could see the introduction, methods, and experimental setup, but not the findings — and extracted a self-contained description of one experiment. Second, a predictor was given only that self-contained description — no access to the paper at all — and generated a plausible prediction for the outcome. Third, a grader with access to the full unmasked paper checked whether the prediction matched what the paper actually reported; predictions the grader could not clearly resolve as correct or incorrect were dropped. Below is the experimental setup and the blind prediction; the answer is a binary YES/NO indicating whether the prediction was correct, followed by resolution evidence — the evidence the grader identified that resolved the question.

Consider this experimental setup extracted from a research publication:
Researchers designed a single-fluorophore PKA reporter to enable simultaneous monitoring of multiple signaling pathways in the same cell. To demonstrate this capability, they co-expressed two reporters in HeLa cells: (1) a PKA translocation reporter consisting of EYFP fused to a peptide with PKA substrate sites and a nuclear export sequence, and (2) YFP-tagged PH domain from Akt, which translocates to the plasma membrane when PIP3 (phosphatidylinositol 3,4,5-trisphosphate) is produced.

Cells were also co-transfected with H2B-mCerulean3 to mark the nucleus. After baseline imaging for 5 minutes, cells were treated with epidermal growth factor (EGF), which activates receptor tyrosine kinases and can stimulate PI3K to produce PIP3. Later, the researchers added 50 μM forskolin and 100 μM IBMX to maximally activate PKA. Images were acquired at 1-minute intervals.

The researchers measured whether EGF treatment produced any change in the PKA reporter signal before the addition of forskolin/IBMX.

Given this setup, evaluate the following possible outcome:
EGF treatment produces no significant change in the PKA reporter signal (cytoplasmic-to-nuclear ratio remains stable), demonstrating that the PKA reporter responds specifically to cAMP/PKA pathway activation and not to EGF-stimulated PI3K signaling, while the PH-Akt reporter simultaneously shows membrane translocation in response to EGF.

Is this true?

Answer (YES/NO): NO